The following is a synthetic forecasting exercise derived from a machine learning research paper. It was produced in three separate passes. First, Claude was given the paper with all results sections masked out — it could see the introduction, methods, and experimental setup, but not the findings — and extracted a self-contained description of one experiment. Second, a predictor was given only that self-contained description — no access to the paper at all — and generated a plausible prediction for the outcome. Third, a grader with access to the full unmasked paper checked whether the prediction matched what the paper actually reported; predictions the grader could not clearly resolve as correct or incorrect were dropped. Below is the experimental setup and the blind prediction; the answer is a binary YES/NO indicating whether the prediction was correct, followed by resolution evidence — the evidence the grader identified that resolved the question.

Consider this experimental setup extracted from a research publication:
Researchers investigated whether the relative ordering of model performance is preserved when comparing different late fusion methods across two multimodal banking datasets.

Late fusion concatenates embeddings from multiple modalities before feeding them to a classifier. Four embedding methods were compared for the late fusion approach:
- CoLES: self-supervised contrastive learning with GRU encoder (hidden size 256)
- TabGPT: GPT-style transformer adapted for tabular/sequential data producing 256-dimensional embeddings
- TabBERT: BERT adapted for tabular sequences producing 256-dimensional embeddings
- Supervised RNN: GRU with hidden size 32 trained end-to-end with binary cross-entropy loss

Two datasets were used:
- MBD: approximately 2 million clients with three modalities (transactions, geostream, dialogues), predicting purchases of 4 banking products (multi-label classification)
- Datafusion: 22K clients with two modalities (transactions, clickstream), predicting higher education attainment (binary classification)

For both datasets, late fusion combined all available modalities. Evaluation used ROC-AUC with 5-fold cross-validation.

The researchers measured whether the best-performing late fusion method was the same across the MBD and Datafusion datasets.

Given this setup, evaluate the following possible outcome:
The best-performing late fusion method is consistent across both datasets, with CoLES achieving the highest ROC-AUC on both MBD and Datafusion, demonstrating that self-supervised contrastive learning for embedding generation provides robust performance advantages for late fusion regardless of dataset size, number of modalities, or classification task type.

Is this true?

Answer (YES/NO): NO